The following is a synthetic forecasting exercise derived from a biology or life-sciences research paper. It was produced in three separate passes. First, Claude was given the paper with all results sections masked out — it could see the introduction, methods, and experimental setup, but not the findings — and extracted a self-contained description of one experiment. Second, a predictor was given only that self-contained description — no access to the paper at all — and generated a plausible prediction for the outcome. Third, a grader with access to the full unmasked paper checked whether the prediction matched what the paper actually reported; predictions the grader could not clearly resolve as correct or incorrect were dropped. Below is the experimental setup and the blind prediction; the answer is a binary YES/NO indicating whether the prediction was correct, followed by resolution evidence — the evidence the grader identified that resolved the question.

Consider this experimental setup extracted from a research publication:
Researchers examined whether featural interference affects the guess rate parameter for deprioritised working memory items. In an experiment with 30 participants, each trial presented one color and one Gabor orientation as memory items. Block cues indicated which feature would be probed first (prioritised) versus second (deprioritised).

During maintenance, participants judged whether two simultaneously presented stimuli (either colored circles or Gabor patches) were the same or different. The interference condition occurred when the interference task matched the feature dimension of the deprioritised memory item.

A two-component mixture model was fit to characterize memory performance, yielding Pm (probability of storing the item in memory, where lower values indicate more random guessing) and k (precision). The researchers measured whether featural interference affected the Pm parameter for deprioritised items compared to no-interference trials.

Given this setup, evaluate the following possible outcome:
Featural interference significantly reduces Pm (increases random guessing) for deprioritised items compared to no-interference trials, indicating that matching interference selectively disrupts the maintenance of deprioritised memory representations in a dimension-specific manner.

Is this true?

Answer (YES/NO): NO